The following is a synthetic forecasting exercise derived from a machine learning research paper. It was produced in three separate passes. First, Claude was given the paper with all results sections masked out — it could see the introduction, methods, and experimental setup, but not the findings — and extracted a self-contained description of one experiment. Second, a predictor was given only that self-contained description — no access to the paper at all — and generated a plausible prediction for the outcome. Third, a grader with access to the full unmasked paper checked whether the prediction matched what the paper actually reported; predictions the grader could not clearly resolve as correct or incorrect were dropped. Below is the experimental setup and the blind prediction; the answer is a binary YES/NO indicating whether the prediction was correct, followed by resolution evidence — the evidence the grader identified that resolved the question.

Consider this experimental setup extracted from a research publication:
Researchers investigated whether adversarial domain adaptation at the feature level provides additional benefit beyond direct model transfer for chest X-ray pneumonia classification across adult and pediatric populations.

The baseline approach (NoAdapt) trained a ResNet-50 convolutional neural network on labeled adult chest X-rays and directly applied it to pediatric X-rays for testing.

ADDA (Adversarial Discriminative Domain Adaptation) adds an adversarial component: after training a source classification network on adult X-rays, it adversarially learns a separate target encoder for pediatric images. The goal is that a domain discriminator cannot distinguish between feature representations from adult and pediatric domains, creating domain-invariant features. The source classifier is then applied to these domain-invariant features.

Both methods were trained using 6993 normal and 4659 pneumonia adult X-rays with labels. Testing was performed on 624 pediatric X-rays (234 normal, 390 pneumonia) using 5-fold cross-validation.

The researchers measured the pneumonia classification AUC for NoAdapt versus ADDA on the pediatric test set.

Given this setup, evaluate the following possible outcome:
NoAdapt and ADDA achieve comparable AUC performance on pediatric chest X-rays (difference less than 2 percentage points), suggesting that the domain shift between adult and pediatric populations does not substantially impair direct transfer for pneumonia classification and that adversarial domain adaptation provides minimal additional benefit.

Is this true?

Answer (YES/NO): NO